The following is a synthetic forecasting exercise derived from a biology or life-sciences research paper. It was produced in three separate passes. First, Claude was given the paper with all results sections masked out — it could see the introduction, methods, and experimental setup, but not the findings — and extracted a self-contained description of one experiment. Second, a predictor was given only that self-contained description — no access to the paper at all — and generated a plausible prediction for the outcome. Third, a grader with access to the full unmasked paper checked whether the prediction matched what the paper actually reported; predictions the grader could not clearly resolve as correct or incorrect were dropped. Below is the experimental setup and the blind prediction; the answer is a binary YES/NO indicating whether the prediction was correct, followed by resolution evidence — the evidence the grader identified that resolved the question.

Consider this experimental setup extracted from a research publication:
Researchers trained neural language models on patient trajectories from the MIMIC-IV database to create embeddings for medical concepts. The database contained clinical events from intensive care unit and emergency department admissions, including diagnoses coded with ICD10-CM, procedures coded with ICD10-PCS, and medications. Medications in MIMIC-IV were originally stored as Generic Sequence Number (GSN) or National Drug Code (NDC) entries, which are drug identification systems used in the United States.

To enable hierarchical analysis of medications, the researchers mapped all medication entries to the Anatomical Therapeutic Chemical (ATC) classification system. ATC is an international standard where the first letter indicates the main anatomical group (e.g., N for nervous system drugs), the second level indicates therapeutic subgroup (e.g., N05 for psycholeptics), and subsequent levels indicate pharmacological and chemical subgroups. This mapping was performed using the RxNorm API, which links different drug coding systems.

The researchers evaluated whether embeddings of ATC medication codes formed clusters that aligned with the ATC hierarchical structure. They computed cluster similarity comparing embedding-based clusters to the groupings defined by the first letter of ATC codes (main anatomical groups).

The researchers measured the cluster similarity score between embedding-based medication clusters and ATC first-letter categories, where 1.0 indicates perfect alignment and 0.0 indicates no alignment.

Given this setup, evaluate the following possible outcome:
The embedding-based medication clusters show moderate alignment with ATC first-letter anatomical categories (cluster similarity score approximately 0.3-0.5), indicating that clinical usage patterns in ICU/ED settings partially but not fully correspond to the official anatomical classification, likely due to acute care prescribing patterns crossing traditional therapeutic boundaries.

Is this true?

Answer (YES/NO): NO